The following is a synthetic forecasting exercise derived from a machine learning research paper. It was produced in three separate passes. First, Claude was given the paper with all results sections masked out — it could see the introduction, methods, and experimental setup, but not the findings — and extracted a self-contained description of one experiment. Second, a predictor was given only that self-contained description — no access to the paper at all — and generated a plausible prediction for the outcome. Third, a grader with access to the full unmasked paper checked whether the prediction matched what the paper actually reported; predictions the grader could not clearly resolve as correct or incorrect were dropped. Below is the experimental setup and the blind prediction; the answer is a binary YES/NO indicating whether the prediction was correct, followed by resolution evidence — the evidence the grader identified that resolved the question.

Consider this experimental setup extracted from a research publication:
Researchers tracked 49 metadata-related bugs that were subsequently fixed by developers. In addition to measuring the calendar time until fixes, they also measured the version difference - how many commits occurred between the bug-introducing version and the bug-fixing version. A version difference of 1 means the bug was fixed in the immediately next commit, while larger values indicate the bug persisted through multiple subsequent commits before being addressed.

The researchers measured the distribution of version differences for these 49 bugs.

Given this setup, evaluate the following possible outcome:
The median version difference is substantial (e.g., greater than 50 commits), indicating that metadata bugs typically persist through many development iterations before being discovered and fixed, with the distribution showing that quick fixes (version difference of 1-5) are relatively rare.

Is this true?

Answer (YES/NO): NO